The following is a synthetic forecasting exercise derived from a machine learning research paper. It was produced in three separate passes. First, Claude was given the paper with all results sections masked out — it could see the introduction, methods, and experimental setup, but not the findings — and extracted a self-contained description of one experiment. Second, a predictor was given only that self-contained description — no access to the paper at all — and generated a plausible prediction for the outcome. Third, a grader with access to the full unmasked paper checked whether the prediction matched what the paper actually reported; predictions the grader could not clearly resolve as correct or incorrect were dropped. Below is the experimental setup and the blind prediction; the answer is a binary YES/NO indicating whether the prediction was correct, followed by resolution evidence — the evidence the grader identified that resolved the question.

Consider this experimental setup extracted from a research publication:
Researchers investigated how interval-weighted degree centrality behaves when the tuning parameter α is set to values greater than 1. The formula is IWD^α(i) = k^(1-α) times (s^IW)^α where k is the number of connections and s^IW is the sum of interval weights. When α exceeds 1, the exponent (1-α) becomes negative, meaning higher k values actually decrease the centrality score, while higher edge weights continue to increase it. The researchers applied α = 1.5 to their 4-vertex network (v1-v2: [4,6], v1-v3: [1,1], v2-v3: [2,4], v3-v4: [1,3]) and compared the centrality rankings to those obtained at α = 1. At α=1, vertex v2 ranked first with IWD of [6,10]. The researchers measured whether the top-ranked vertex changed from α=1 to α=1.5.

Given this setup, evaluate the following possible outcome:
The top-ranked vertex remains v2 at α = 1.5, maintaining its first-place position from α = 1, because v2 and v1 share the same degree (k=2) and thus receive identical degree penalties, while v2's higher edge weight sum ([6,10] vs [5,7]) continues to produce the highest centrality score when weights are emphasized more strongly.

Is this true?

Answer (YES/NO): YES